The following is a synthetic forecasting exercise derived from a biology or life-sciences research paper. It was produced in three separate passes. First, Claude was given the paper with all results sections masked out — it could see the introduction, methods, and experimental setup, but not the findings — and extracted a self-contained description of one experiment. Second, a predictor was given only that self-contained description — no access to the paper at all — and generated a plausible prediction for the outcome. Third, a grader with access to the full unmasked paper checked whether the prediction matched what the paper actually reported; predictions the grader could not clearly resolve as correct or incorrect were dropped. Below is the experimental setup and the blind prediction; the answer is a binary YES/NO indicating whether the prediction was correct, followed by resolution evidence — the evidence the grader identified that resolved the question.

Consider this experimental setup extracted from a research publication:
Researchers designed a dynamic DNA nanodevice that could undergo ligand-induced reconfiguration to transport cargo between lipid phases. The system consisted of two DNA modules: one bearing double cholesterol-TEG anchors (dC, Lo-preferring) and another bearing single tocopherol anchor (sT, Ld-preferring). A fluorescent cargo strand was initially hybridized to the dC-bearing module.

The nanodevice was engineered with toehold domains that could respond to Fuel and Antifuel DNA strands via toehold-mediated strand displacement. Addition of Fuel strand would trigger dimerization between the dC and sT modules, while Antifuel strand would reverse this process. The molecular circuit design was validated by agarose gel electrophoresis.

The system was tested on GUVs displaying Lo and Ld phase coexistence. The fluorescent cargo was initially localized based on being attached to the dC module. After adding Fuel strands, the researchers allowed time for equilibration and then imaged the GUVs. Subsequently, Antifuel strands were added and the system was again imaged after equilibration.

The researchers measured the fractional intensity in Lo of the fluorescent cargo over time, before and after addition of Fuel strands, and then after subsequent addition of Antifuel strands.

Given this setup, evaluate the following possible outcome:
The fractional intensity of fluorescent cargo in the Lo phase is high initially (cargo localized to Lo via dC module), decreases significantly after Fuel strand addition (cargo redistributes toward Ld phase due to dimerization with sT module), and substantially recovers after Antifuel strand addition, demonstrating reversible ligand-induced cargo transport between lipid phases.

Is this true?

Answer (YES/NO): NO